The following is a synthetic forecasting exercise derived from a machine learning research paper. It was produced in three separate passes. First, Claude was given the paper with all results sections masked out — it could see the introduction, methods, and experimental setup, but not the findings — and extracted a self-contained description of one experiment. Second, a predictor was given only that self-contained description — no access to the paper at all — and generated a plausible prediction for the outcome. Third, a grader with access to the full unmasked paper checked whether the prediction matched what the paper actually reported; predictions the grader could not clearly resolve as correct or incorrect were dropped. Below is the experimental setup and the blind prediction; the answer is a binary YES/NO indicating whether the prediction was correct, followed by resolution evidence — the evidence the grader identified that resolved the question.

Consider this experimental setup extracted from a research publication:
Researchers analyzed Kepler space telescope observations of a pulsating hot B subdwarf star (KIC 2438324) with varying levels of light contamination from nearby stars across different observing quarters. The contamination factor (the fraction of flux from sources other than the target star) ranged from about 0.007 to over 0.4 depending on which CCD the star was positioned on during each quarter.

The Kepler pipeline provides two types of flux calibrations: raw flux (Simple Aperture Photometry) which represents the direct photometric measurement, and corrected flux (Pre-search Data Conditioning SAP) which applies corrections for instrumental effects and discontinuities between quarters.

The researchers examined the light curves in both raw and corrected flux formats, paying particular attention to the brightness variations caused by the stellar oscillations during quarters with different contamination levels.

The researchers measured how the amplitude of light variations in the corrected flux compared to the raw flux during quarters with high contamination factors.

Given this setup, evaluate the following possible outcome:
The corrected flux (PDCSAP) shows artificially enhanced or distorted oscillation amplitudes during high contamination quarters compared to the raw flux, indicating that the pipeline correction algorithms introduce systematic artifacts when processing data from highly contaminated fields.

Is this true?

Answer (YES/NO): YES